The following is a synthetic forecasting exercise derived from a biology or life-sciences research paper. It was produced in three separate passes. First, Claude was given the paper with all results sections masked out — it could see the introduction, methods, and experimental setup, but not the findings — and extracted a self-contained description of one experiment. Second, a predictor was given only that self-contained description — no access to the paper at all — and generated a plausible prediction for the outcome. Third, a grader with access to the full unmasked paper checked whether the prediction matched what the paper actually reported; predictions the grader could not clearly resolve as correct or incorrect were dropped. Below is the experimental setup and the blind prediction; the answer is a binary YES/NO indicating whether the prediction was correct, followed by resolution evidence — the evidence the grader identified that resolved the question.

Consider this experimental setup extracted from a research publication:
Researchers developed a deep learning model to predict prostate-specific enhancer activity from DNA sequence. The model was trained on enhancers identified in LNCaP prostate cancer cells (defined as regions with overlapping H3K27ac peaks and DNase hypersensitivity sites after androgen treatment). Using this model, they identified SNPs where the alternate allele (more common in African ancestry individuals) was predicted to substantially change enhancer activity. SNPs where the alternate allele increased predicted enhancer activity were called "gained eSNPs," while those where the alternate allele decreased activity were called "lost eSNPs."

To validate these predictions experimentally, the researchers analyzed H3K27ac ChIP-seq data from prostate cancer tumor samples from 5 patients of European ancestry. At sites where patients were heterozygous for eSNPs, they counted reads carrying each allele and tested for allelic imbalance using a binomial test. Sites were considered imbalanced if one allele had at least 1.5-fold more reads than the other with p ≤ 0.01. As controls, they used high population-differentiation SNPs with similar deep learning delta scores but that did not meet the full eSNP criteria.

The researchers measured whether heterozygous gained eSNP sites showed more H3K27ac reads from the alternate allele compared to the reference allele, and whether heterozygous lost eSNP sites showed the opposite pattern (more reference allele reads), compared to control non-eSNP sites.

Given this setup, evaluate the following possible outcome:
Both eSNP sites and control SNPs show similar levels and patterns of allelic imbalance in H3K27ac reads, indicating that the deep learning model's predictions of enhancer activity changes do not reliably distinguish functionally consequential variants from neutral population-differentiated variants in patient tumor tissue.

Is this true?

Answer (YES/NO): NO